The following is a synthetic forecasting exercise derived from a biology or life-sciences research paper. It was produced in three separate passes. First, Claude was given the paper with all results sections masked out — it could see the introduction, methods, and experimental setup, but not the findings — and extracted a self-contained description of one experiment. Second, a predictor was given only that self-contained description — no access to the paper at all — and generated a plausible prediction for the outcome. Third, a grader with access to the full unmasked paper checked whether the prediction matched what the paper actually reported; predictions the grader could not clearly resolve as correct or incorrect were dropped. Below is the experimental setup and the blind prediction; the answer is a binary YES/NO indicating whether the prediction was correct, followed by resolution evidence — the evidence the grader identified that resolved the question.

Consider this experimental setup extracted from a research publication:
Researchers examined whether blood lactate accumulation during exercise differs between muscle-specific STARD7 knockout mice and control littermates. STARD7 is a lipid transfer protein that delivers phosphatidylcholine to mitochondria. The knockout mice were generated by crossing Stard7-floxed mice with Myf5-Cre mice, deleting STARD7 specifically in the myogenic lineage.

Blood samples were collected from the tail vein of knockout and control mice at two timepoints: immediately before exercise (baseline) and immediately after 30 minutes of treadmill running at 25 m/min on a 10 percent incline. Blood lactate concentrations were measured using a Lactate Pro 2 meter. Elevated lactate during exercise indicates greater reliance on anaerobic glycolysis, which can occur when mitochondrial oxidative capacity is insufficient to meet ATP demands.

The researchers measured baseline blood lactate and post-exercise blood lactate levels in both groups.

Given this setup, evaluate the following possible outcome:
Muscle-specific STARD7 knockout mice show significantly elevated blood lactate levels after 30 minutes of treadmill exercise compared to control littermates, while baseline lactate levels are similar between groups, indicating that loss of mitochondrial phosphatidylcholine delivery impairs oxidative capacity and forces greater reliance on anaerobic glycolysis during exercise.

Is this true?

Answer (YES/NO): NO